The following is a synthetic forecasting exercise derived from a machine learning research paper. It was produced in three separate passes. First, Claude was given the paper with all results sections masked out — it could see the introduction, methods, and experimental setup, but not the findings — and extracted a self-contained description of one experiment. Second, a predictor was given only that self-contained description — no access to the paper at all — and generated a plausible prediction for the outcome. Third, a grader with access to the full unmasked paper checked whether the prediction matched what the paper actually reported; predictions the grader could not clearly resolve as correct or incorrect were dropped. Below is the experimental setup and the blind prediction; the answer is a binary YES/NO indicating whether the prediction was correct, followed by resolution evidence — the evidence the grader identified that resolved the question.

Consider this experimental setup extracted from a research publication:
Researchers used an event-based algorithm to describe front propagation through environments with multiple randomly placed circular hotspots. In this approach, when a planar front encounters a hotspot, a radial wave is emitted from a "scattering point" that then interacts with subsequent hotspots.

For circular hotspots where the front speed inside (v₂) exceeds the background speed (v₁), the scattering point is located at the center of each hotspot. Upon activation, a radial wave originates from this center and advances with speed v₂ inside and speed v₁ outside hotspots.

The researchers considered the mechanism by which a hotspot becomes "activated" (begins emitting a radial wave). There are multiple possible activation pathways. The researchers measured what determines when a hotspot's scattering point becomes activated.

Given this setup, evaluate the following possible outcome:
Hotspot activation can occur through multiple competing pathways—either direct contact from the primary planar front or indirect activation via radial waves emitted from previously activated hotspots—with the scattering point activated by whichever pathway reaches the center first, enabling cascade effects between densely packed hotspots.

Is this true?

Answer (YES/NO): YES